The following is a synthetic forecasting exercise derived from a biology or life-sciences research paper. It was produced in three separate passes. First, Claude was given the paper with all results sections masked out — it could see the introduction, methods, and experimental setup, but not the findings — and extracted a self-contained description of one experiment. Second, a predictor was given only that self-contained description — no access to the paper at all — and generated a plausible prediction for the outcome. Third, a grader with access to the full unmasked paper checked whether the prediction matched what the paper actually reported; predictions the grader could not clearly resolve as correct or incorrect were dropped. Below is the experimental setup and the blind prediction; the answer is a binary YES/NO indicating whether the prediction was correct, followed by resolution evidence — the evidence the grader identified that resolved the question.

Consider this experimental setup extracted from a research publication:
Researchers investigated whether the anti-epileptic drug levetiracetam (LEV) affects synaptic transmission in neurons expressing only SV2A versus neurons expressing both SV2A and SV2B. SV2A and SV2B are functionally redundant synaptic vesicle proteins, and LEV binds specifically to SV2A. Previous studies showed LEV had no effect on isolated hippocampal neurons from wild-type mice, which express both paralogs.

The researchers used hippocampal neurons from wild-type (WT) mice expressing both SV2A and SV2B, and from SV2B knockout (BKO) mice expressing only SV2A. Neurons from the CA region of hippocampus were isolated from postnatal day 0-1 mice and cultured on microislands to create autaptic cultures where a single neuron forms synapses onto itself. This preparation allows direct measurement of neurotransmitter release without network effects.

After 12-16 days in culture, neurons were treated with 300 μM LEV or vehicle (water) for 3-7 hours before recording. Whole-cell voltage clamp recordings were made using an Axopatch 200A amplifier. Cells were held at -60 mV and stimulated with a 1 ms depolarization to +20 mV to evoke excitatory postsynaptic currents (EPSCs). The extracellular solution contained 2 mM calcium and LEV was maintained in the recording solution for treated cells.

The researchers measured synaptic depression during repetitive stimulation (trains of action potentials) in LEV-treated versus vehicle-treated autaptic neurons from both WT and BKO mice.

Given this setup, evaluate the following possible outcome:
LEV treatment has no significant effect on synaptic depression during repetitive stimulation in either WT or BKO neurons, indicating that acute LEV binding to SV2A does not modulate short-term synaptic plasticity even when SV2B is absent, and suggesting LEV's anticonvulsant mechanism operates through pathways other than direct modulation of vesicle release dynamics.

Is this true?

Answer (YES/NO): NO